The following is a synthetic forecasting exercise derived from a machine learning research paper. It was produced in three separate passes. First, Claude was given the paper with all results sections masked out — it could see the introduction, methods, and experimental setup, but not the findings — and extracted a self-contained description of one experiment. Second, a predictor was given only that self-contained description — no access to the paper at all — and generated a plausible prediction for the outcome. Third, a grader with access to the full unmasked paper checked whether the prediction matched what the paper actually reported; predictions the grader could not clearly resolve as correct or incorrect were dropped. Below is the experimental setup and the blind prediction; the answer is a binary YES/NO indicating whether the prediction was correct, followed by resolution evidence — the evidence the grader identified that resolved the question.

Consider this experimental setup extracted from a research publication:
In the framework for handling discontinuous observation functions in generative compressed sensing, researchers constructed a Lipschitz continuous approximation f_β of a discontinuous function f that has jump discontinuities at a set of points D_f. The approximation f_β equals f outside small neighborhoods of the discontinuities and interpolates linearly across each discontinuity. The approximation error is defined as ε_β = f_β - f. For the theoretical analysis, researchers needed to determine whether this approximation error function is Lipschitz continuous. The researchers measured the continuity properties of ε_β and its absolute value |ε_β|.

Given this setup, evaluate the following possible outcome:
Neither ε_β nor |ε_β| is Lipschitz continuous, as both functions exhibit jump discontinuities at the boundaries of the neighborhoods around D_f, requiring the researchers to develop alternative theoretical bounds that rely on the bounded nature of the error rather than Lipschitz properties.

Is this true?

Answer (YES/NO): NO